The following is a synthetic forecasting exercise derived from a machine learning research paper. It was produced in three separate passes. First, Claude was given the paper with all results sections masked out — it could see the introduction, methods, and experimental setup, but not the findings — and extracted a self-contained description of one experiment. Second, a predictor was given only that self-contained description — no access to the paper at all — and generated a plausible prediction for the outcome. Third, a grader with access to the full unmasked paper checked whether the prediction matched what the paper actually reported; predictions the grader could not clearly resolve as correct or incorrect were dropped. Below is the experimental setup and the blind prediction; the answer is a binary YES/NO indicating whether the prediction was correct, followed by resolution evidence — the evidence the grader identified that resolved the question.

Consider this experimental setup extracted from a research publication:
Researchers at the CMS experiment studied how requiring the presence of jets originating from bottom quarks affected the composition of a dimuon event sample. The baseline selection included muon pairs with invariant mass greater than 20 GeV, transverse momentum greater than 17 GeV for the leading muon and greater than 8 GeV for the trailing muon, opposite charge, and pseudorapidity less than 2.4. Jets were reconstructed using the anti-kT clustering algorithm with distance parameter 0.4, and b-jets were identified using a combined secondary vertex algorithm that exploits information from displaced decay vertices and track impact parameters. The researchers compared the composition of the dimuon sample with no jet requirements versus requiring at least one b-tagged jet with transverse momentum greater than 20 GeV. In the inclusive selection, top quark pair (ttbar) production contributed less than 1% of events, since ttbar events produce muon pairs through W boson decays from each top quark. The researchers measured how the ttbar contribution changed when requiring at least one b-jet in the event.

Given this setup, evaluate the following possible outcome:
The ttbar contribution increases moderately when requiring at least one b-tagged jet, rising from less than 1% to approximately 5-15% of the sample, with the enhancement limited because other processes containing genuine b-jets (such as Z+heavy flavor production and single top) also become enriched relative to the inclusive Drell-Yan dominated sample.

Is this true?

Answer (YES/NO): NO